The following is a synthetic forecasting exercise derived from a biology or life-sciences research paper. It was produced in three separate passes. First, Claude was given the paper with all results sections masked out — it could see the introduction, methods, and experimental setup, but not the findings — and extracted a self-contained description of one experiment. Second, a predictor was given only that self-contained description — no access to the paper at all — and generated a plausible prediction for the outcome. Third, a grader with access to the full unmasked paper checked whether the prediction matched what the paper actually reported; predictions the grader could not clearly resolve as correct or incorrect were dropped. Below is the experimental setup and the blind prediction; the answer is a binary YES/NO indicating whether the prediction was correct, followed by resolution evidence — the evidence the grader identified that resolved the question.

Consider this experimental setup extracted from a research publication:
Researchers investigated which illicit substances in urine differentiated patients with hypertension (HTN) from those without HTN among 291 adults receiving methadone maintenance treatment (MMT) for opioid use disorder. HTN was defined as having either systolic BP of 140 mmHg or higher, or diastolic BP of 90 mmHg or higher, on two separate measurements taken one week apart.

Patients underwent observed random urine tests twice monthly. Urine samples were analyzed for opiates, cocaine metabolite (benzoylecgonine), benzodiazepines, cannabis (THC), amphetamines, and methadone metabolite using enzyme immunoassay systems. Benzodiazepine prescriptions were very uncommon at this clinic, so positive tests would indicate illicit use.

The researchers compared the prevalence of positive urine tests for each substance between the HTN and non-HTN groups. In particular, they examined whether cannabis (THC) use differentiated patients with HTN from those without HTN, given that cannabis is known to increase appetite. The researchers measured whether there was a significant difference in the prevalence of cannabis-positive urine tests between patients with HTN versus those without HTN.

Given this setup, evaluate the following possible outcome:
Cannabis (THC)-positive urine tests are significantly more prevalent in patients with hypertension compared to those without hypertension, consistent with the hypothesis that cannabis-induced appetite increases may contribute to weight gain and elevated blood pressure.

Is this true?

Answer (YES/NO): NO